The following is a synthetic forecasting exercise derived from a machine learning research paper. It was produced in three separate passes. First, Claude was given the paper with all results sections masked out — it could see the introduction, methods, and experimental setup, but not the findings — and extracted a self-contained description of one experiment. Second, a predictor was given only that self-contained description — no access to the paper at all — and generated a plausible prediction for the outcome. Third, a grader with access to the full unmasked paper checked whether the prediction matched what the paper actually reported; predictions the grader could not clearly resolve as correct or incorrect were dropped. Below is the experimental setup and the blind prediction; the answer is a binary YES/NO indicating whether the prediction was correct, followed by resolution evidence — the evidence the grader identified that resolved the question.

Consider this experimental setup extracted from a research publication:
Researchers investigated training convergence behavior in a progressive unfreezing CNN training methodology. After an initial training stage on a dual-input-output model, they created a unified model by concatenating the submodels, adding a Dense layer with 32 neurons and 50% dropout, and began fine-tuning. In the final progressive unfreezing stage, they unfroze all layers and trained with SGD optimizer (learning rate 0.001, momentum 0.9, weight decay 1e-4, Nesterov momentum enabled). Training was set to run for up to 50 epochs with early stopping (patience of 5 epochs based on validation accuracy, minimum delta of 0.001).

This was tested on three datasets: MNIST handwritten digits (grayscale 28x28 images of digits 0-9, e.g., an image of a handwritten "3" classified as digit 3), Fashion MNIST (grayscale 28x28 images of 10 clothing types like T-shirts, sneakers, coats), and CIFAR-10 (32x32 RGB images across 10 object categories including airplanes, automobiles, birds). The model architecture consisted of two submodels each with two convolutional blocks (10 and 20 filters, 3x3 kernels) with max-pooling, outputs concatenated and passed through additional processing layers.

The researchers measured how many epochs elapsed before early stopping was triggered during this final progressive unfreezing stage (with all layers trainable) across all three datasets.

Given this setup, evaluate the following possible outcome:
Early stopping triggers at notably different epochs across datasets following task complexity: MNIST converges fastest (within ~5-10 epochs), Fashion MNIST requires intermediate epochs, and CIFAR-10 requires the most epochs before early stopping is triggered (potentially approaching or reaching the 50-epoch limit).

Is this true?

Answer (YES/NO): NO